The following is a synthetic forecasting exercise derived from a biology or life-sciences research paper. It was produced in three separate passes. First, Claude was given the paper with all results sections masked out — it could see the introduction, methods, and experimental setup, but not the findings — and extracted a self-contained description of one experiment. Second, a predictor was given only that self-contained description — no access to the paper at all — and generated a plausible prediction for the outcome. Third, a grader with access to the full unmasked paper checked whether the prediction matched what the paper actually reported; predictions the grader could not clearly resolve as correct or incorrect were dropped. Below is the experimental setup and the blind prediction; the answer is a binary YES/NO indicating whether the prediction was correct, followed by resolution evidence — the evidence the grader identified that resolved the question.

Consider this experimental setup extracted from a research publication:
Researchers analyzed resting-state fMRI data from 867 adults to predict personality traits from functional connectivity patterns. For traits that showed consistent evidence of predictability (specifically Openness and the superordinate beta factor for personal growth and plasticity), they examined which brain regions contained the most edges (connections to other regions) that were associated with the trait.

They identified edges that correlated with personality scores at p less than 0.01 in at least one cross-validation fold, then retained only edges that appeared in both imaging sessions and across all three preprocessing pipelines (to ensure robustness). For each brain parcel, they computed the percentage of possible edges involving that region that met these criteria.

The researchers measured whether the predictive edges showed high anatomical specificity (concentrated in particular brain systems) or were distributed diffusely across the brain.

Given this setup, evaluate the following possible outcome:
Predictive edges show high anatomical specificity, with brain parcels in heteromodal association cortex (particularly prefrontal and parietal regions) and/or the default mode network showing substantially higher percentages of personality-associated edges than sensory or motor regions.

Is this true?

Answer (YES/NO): NO